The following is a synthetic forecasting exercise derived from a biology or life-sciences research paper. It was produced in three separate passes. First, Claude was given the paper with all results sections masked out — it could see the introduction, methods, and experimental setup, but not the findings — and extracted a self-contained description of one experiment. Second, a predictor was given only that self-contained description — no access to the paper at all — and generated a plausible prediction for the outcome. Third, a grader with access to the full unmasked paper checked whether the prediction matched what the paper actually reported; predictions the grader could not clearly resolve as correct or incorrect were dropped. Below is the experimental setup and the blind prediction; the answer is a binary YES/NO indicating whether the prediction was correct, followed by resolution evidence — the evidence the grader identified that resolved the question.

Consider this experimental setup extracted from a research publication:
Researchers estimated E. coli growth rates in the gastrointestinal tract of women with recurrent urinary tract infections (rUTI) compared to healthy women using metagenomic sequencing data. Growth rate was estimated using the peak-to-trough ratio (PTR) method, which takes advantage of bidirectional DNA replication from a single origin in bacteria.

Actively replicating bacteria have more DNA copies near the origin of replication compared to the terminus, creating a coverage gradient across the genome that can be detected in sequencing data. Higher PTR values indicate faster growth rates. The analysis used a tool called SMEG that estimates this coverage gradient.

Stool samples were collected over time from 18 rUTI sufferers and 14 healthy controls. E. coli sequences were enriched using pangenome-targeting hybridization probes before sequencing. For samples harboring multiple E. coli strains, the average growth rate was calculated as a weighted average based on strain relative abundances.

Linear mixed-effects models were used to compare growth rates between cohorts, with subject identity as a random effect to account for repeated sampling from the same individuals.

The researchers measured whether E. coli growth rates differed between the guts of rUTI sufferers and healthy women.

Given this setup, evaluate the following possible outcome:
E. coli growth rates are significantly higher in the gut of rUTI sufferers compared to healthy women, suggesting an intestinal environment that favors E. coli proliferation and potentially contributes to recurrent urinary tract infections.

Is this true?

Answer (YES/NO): NO